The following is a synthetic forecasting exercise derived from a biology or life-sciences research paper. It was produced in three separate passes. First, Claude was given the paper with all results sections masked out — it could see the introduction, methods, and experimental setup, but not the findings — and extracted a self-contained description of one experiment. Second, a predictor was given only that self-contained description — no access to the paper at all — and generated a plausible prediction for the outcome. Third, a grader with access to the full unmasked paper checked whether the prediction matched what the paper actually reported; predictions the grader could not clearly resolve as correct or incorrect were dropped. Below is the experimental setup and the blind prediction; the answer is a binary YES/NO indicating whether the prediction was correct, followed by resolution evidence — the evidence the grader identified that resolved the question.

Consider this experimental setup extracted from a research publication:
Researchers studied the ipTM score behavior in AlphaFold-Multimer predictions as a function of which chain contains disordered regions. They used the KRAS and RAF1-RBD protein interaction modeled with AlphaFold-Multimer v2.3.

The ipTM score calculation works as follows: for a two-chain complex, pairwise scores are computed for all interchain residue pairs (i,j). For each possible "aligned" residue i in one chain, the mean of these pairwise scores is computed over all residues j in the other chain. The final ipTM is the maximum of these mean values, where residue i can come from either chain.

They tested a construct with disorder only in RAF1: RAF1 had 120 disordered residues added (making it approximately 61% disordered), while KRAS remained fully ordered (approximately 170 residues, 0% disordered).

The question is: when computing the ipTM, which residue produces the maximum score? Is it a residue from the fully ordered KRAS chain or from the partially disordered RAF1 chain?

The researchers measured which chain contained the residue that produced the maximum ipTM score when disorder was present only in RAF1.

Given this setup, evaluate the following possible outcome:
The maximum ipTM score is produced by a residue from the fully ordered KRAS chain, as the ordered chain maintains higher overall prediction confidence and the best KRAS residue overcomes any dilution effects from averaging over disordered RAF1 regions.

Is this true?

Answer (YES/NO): NO